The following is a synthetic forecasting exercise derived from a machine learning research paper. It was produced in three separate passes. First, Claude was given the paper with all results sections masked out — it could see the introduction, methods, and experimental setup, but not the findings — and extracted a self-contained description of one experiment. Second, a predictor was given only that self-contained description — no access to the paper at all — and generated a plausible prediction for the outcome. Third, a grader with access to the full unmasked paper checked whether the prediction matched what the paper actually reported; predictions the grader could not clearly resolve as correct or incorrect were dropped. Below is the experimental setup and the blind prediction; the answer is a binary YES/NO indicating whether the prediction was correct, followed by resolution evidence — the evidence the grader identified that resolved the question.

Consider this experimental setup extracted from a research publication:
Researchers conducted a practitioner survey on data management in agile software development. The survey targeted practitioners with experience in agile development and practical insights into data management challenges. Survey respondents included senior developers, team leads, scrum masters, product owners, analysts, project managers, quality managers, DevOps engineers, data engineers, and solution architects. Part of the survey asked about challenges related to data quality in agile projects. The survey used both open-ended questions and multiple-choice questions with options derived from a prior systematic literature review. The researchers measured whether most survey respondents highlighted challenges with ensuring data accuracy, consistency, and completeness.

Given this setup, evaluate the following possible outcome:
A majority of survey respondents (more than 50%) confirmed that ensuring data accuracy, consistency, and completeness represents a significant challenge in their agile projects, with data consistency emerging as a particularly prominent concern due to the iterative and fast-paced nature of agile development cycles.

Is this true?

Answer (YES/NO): NO